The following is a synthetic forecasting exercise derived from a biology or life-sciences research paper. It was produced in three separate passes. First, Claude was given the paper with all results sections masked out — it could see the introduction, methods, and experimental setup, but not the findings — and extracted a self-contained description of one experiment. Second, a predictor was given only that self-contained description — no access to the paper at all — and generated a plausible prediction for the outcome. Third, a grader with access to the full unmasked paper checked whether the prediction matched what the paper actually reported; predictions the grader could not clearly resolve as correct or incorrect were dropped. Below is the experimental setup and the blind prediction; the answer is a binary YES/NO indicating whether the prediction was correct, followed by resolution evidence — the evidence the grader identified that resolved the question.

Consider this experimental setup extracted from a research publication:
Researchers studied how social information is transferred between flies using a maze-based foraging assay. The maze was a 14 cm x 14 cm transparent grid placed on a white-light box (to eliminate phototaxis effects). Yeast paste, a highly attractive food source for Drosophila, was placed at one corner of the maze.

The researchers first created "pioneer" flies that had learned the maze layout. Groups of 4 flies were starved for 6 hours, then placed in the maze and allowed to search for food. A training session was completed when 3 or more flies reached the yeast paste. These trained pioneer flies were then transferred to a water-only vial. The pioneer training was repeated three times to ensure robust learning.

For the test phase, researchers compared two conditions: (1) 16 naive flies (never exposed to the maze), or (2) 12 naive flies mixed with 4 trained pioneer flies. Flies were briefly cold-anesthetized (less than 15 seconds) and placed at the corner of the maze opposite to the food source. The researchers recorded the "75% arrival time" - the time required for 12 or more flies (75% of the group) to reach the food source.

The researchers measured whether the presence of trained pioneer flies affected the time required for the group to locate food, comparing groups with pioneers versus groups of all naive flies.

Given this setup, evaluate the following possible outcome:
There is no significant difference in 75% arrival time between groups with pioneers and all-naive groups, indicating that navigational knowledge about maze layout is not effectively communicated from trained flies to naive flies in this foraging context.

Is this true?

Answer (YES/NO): NO